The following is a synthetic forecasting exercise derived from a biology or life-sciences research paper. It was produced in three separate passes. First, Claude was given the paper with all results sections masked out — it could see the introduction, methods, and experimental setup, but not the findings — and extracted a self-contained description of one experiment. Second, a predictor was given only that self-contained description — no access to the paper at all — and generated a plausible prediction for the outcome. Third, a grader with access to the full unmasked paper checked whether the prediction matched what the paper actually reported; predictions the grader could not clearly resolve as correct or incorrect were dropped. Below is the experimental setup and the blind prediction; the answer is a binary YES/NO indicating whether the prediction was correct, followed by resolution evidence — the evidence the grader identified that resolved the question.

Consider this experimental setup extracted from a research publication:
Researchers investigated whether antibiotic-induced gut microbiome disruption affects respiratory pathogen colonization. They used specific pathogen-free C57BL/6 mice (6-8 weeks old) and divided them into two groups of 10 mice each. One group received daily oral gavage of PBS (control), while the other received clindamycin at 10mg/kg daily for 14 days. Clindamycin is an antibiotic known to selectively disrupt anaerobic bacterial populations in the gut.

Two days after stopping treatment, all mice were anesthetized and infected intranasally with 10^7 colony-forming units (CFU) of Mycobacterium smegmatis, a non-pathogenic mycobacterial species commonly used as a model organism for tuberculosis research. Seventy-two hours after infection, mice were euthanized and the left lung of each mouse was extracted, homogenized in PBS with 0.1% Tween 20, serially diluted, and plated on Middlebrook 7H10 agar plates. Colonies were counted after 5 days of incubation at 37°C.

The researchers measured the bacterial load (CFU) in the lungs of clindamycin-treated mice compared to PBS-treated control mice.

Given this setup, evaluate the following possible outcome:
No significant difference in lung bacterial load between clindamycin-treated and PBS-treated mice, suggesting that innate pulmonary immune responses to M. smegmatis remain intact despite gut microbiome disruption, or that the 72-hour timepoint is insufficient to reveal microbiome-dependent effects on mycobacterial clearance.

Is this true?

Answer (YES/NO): NO